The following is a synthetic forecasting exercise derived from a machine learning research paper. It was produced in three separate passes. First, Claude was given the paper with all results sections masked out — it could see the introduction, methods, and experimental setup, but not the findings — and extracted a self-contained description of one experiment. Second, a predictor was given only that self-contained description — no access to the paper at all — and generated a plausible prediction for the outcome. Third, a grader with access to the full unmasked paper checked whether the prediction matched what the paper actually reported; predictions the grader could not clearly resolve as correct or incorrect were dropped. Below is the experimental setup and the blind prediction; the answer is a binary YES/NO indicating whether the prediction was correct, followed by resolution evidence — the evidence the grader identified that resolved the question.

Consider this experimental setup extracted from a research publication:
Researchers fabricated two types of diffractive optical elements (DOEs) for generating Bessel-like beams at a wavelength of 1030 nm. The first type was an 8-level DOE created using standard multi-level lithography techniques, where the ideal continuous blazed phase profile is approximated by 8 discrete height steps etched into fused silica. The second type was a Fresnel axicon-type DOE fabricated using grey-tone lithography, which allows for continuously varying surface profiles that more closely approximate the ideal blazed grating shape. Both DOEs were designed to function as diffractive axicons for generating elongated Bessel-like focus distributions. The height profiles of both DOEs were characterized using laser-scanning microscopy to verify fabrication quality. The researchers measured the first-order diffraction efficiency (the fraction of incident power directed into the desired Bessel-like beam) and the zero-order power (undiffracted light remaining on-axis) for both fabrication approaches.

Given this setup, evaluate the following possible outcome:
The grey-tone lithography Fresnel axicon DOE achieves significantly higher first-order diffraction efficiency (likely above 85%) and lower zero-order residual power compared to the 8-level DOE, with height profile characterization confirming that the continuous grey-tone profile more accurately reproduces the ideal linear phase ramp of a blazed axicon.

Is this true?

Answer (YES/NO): NO